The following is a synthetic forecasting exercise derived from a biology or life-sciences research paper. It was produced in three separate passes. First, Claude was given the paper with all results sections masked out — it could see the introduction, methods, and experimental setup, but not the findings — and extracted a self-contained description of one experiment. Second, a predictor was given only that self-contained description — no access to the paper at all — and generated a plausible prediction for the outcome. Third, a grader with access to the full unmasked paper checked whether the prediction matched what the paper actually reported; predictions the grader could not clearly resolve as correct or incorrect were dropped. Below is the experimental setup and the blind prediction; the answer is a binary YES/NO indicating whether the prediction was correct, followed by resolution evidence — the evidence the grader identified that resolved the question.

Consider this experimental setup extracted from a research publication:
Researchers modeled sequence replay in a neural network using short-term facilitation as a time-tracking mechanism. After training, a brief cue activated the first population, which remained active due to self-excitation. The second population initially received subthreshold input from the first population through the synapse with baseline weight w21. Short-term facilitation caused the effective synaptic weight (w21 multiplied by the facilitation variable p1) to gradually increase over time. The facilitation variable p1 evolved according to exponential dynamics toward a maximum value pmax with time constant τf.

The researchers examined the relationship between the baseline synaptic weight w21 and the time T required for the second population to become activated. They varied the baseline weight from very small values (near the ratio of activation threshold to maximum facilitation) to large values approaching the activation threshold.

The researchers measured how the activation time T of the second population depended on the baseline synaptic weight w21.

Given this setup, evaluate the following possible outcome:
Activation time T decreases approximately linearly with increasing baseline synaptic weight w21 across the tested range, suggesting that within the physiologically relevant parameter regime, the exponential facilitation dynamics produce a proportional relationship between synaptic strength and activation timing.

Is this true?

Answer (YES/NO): NO